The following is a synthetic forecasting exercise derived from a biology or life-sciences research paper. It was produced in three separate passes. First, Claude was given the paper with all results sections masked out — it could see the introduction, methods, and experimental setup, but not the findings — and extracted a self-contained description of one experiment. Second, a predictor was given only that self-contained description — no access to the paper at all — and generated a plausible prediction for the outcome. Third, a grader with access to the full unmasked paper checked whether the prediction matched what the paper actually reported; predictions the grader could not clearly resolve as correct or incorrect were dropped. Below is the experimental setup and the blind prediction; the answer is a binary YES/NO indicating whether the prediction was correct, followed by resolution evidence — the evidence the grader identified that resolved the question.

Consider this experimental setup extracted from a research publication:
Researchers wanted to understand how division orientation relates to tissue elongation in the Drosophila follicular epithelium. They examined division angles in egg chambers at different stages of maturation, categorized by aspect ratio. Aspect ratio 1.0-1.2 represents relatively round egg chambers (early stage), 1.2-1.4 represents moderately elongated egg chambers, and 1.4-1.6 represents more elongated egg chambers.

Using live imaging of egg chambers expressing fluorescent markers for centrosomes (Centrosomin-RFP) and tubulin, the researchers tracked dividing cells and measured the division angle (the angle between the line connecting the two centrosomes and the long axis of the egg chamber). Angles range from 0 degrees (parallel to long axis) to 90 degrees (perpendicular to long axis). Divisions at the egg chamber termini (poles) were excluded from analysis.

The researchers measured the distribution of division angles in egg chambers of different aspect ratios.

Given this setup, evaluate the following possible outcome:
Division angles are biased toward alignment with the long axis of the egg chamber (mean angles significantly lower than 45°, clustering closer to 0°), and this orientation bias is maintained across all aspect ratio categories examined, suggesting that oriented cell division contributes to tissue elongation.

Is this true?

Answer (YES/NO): NO